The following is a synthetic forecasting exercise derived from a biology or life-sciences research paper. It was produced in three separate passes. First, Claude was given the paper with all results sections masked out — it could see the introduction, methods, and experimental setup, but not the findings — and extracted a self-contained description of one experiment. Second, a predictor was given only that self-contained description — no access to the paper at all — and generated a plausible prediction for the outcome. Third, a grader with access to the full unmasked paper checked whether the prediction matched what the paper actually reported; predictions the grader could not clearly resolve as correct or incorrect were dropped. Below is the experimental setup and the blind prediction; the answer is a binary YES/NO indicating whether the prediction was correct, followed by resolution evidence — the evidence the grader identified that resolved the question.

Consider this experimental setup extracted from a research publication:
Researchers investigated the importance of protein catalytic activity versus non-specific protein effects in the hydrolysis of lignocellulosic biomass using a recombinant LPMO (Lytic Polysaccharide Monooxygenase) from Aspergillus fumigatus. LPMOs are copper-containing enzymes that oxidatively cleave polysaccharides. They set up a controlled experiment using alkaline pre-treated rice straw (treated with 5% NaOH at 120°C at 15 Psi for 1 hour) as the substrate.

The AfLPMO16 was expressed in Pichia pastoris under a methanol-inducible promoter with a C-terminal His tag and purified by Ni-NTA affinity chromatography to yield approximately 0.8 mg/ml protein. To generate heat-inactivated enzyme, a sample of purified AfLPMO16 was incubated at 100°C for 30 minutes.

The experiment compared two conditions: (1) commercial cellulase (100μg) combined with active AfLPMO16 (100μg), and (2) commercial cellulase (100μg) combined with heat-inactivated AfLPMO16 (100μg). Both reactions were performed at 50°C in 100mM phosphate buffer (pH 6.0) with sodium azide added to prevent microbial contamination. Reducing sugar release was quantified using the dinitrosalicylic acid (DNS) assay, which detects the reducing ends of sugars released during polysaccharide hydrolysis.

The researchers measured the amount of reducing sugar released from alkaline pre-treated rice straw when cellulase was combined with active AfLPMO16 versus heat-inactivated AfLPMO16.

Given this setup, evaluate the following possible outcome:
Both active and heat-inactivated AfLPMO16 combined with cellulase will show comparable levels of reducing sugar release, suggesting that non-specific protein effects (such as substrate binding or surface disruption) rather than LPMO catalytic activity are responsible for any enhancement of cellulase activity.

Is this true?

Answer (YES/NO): NO